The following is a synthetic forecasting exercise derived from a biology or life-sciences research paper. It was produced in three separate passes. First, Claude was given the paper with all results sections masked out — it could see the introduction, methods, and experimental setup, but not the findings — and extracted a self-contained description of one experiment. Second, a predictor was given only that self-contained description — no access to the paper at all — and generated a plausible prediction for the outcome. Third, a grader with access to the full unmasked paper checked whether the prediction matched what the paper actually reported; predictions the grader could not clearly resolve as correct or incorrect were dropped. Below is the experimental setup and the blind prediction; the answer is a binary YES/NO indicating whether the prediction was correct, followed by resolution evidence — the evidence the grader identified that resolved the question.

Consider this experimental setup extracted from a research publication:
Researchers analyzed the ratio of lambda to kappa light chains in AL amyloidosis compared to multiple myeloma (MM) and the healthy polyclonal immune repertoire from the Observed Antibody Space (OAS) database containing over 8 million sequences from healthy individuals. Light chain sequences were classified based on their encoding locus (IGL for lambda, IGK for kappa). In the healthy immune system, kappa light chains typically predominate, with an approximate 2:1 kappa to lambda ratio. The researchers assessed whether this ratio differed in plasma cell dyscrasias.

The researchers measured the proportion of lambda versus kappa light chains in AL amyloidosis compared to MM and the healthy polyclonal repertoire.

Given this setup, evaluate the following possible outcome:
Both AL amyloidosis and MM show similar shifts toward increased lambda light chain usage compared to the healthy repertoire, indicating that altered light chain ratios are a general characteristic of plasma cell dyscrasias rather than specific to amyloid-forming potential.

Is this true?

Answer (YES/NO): NO